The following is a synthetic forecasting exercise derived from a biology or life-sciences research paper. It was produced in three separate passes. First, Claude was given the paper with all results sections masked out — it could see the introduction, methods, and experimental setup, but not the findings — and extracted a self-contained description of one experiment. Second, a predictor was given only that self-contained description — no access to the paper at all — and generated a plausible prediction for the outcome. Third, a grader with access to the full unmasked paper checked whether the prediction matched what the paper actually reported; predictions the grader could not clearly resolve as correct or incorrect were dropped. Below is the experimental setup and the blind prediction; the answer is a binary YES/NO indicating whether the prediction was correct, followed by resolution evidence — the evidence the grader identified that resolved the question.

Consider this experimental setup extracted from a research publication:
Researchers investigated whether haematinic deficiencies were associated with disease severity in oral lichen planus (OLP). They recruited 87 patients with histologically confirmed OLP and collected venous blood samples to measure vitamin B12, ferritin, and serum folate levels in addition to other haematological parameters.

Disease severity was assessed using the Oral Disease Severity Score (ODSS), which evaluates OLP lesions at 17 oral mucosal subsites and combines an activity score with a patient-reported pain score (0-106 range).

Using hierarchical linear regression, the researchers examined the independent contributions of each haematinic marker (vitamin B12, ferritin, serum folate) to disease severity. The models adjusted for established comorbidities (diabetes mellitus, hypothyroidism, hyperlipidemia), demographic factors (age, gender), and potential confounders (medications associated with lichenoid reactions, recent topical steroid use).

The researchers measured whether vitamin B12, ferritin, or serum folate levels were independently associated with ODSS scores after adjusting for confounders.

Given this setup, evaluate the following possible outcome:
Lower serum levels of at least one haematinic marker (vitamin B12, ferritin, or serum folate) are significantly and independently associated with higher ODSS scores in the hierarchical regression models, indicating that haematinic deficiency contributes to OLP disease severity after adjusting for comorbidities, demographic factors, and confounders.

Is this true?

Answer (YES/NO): NO